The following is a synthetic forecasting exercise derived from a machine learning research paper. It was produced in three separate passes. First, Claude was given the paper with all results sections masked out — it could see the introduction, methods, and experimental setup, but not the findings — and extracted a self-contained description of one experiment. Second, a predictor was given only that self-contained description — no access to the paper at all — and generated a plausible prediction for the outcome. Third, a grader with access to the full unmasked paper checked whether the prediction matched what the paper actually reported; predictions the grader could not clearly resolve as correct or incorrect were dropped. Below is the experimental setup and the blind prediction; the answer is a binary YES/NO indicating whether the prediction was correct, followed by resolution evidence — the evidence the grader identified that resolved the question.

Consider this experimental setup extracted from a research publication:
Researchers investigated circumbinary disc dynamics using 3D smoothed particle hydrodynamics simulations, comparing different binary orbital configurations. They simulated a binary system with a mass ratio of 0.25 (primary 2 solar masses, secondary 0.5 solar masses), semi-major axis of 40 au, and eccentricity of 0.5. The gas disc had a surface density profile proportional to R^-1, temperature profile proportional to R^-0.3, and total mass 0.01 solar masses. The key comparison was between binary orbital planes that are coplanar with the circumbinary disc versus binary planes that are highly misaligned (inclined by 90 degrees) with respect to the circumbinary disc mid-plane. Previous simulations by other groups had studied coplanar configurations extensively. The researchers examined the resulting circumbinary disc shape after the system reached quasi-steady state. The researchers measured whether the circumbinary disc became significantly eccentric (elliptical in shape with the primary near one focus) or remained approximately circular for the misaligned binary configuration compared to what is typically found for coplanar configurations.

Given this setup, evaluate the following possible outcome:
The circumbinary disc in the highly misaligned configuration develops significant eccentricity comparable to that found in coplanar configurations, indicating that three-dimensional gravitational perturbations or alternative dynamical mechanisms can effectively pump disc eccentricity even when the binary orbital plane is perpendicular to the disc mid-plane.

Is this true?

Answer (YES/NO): NO